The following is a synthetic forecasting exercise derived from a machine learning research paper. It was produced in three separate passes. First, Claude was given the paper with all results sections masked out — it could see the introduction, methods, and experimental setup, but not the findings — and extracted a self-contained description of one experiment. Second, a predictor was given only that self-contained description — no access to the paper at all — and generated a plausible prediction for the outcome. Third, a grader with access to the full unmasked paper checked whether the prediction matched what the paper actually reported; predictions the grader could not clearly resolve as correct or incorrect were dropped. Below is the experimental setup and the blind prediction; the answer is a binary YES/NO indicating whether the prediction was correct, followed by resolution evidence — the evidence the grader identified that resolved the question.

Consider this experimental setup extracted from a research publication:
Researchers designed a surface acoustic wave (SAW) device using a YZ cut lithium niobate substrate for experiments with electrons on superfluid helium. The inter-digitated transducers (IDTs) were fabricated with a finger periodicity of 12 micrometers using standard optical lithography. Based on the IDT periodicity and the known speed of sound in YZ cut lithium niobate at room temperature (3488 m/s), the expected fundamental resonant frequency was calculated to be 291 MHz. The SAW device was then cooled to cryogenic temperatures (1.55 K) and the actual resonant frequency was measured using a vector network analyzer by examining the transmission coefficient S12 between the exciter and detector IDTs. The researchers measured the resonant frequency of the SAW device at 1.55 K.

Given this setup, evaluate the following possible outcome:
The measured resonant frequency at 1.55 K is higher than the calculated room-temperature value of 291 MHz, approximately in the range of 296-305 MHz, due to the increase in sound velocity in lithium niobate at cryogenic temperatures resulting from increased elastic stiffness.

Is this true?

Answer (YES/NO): NO